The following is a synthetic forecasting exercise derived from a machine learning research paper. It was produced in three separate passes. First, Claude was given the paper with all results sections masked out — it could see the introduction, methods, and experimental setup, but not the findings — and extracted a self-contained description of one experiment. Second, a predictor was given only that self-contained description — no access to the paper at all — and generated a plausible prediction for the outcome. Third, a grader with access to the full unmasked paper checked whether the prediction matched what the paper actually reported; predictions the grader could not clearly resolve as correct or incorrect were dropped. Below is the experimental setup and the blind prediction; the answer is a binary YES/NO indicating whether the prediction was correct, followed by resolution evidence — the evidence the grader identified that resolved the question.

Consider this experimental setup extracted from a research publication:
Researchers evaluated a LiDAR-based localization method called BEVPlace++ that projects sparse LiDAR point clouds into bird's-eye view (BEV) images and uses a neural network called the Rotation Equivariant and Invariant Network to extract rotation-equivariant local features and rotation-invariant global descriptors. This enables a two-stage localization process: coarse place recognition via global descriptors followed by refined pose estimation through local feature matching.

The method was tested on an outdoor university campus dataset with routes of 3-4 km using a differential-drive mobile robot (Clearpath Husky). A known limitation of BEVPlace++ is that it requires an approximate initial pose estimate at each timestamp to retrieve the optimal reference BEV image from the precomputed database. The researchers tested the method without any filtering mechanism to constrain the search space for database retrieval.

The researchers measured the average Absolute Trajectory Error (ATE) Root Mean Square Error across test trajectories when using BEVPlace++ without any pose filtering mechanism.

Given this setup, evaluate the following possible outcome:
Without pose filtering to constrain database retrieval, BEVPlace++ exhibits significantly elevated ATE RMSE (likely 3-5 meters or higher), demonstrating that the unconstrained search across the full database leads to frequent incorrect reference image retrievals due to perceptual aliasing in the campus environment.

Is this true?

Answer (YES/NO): NO